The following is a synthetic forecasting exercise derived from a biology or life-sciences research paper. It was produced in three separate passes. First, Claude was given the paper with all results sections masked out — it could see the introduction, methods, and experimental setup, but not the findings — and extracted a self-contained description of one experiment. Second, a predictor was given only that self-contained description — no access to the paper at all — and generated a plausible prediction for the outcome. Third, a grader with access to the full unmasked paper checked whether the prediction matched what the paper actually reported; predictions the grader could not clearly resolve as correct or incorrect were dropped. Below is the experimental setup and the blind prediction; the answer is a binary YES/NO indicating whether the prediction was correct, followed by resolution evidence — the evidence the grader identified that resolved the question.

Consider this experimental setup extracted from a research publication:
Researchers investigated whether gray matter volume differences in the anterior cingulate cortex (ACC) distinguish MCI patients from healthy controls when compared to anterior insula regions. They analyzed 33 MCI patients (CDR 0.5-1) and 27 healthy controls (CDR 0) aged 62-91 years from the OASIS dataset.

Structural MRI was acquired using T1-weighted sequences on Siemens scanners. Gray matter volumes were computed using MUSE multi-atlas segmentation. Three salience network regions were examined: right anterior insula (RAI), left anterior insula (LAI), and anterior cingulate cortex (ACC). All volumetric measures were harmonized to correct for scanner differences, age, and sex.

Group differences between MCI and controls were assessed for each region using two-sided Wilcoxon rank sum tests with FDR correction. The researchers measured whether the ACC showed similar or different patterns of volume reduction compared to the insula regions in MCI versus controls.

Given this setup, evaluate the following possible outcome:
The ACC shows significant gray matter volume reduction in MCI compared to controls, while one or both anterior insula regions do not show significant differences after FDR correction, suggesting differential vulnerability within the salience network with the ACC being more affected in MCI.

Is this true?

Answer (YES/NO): NO